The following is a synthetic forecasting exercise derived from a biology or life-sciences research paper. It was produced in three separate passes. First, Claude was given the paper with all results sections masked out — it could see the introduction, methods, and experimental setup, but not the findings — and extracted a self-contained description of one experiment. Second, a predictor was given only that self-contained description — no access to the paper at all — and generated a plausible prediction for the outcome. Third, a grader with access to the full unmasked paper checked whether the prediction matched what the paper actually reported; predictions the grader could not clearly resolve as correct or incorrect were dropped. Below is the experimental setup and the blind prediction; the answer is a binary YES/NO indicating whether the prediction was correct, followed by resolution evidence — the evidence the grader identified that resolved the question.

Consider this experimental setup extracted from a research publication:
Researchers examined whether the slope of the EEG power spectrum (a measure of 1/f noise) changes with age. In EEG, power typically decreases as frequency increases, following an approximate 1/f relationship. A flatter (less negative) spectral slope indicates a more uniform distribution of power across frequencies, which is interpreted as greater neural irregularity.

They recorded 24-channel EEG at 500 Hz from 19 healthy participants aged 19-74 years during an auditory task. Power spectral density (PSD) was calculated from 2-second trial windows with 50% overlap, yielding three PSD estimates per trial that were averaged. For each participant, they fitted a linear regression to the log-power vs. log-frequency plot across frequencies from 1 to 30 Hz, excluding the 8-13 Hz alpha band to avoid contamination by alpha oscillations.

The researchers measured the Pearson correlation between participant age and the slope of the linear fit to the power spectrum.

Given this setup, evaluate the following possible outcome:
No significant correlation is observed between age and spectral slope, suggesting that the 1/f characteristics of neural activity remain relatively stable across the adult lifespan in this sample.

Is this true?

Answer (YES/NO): NO